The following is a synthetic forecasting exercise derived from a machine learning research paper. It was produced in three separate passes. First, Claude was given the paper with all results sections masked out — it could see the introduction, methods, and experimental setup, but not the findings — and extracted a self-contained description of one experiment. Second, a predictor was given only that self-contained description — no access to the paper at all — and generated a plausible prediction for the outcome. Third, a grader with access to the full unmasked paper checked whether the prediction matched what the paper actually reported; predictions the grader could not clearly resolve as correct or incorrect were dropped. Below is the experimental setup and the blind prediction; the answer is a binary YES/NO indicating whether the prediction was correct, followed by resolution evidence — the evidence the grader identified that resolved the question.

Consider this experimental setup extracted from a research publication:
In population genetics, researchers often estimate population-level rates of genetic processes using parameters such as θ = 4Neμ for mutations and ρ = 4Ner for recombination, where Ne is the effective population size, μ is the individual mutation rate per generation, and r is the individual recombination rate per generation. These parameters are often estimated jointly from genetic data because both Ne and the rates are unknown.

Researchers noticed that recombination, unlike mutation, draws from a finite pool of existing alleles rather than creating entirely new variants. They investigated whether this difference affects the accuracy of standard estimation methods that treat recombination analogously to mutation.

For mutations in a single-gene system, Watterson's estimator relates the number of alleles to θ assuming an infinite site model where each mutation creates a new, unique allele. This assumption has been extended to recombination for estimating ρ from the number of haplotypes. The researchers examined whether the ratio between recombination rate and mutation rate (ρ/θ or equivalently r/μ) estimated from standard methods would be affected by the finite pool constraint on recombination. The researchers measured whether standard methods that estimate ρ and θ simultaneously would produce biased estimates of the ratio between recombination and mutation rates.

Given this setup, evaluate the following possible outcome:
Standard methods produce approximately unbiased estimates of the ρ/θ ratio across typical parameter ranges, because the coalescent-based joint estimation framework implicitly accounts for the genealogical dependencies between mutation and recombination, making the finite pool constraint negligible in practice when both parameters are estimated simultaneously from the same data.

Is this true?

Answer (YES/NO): NO